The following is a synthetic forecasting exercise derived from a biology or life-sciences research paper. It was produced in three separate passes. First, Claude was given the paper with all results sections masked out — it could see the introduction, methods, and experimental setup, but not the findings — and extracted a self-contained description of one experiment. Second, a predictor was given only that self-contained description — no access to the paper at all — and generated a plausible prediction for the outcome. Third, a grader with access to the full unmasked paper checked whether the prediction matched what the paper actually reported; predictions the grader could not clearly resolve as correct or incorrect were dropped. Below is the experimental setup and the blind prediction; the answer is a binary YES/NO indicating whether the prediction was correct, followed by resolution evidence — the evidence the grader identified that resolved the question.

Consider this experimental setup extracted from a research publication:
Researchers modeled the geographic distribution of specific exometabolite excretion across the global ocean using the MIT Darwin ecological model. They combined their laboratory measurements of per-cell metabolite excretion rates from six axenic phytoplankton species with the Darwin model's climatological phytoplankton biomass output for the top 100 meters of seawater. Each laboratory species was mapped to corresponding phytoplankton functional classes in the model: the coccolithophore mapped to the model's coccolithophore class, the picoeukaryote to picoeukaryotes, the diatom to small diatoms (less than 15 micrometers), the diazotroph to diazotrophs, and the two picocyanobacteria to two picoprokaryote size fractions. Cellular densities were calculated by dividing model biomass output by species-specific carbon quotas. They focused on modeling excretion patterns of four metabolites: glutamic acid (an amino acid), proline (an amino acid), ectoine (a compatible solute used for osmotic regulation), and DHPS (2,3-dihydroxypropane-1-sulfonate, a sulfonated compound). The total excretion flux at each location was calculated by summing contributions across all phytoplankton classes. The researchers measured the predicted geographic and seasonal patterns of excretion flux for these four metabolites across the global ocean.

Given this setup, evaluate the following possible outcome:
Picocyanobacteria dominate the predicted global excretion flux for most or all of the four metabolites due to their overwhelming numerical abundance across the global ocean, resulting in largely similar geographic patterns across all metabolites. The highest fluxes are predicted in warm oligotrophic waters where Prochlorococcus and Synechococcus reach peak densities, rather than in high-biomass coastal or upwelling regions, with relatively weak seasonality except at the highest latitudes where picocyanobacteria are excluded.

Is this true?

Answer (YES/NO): NO